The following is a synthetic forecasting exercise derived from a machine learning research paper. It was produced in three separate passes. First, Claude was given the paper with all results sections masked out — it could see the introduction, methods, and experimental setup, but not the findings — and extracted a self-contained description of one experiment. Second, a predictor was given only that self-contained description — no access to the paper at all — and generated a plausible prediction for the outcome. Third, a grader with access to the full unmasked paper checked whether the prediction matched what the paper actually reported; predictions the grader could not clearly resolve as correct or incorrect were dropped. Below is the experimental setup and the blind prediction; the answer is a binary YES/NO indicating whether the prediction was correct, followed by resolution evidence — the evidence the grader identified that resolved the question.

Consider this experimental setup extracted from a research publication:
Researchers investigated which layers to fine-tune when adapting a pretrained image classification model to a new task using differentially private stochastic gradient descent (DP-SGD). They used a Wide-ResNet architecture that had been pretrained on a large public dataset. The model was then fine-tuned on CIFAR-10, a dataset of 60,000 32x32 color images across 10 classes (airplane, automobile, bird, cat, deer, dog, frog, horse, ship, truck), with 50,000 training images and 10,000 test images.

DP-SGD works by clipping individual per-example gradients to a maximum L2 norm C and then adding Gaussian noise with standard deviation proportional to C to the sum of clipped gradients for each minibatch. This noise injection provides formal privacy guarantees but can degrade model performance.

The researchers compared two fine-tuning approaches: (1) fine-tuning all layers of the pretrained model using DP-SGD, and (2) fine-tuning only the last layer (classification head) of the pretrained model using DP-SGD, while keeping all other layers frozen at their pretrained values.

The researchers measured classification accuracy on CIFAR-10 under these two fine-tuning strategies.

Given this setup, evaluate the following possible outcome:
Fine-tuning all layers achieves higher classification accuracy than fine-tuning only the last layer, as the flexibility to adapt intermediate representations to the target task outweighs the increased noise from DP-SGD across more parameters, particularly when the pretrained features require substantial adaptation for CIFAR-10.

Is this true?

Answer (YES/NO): YES